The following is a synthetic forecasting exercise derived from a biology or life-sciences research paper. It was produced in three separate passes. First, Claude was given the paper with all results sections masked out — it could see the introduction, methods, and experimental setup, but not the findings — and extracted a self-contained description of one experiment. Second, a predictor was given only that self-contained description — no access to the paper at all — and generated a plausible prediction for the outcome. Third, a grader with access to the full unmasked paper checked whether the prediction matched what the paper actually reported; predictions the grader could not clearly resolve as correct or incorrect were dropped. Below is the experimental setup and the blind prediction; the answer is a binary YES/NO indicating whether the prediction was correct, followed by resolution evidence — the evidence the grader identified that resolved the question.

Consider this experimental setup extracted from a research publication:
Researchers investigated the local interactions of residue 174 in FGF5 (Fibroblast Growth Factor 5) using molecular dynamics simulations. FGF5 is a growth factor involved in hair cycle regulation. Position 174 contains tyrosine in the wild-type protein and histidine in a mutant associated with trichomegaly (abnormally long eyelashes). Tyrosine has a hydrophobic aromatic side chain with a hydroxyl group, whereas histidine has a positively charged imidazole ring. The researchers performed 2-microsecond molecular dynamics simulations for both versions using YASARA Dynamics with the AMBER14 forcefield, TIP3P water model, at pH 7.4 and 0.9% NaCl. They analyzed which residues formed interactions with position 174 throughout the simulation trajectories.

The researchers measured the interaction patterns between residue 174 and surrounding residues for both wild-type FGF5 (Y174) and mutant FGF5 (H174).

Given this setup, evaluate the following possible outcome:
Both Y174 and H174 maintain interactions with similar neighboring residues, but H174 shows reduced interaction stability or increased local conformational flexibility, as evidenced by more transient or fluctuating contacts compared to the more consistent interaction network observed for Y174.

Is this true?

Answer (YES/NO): YES